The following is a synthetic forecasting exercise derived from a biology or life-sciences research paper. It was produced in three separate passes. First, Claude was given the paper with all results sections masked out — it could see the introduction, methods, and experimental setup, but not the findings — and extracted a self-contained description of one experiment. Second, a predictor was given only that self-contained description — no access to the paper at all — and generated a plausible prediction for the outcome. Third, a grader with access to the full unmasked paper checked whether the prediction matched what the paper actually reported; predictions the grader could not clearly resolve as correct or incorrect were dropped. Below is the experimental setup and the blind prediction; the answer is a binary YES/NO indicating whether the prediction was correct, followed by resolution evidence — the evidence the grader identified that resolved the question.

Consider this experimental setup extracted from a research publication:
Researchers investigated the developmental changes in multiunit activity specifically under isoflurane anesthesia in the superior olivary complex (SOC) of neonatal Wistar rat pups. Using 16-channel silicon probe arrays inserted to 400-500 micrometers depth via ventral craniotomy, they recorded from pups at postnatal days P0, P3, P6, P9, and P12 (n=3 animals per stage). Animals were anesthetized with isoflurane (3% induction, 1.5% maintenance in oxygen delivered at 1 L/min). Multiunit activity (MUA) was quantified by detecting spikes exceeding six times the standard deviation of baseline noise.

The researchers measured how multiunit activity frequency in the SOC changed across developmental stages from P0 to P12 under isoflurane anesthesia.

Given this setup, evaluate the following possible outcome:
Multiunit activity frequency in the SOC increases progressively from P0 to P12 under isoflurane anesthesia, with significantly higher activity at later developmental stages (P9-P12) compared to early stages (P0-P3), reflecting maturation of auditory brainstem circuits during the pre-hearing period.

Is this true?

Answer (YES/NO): YES